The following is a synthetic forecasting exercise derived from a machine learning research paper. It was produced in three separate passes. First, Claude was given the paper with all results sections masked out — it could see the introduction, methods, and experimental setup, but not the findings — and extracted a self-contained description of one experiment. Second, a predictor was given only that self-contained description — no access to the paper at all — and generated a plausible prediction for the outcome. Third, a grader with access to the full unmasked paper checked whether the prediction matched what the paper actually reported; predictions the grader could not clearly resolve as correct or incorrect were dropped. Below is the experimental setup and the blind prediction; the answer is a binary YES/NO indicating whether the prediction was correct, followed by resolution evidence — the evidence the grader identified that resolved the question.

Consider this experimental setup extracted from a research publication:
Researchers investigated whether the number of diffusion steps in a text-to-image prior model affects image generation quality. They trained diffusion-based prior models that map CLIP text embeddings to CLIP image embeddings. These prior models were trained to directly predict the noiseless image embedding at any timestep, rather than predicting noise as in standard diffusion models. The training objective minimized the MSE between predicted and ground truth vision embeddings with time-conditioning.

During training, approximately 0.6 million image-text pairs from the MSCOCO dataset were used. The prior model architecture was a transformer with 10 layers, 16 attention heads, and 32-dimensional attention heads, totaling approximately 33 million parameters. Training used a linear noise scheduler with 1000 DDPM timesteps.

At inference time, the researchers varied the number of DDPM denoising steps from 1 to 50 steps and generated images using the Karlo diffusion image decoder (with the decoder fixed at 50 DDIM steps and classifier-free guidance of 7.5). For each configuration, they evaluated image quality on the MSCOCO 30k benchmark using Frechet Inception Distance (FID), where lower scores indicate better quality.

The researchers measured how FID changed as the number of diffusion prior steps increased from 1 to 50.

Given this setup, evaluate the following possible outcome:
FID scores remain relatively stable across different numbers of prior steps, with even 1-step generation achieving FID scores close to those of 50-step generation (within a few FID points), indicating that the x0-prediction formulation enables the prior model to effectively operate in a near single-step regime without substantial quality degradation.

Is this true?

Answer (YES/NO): NO